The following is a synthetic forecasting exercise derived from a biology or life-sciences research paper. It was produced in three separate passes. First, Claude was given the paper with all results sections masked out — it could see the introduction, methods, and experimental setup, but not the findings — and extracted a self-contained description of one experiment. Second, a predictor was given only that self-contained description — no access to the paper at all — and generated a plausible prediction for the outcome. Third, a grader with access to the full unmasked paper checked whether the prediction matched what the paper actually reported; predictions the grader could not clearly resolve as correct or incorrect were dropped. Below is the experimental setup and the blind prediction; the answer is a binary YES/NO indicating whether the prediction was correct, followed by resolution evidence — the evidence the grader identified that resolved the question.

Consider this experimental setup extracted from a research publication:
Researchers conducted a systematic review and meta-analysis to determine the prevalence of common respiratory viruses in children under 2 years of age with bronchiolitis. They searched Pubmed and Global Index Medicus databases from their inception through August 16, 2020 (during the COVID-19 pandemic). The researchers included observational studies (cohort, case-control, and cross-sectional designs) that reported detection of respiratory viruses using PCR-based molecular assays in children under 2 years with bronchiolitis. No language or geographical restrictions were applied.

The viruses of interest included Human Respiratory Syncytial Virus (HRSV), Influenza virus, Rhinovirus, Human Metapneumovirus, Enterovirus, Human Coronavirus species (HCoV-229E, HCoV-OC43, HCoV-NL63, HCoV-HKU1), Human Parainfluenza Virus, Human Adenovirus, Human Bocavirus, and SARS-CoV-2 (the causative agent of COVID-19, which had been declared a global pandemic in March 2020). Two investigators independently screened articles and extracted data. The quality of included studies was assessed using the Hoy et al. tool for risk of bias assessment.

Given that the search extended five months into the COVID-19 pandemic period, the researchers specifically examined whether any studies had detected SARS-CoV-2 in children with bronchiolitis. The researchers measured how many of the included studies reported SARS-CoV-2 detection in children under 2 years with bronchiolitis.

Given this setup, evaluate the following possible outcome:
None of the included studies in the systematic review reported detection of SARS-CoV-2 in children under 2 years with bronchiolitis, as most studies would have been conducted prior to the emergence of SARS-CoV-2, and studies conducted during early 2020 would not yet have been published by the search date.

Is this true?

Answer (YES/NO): YES